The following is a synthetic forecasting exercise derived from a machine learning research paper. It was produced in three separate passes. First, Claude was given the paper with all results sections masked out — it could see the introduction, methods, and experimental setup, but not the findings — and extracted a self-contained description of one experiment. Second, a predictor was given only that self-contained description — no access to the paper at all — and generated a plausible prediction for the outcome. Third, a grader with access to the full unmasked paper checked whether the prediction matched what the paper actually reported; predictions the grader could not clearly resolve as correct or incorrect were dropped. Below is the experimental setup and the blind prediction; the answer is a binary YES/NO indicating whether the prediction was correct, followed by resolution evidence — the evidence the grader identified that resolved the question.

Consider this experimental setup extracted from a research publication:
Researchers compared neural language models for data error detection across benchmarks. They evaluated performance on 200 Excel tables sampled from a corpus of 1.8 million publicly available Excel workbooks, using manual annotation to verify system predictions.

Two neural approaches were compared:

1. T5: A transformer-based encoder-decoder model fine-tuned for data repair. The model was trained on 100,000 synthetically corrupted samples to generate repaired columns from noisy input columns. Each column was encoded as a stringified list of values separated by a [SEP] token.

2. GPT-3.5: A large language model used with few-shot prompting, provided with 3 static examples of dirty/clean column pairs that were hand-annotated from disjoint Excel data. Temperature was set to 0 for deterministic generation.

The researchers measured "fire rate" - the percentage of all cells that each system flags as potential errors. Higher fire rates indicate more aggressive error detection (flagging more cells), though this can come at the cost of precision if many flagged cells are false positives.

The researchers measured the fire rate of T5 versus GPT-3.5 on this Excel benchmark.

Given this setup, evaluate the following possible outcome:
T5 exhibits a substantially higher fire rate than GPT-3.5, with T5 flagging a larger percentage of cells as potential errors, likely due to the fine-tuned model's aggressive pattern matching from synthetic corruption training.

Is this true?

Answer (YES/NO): YES